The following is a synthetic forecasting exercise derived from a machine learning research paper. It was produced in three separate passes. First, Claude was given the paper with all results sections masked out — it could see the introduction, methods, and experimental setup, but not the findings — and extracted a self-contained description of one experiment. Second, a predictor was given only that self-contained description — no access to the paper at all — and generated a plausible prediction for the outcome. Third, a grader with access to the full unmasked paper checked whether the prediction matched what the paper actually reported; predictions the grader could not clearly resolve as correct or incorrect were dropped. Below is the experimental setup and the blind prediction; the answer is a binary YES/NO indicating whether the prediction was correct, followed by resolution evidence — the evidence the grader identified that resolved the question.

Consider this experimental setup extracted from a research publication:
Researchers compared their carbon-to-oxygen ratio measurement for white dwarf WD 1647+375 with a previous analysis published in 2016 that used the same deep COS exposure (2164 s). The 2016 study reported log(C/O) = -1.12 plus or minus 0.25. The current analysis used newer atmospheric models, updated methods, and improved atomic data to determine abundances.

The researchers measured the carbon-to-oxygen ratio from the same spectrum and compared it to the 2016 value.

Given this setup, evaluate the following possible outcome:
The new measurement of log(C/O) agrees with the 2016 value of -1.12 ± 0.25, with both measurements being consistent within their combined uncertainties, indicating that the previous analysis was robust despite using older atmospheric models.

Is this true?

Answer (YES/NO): NO